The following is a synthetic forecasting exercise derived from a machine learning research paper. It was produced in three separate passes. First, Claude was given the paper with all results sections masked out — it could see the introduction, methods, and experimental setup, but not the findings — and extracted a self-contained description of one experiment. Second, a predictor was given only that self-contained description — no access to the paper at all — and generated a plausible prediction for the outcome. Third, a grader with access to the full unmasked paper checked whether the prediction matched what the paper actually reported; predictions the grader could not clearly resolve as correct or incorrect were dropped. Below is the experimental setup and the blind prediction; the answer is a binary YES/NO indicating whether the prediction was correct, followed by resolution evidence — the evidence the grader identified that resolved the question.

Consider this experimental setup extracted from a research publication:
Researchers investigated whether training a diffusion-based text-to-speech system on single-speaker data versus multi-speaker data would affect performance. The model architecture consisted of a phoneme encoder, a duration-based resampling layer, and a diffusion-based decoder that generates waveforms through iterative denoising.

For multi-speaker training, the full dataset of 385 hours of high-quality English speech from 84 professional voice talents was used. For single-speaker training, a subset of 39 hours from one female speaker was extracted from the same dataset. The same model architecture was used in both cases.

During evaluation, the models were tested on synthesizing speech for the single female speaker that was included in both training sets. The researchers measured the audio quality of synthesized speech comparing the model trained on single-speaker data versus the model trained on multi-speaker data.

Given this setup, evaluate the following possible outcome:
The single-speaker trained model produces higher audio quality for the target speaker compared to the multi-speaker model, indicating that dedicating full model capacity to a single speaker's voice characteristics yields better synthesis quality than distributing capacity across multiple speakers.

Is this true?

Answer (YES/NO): YES